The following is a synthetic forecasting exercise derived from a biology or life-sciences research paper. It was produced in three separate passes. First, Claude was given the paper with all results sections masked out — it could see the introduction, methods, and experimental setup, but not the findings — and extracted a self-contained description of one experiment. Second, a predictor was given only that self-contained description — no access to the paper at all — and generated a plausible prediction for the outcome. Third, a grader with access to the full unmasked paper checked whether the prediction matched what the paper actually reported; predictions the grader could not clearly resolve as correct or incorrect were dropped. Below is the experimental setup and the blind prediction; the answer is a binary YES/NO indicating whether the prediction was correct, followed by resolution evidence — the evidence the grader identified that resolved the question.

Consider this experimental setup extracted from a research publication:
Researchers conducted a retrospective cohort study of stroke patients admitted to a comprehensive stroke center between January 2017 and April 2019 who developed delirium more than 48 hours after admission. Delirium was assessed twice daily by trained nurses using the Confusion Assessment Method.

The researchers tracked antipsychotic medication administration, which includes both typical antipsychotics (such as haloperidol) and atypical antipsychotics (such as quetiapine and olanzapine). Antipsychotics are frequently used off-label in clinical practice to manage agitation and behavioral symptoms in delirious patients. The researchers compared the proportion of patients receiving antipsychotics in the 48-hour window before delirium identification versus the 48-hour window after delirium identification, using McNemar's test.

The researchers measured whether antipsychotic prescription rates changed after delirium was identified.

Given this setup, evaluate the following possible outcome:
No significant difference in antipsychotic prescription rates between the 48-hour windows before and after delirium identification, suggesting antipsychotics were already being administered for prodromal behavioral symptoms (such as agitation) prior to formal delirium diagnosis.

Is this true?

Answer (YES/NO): NO